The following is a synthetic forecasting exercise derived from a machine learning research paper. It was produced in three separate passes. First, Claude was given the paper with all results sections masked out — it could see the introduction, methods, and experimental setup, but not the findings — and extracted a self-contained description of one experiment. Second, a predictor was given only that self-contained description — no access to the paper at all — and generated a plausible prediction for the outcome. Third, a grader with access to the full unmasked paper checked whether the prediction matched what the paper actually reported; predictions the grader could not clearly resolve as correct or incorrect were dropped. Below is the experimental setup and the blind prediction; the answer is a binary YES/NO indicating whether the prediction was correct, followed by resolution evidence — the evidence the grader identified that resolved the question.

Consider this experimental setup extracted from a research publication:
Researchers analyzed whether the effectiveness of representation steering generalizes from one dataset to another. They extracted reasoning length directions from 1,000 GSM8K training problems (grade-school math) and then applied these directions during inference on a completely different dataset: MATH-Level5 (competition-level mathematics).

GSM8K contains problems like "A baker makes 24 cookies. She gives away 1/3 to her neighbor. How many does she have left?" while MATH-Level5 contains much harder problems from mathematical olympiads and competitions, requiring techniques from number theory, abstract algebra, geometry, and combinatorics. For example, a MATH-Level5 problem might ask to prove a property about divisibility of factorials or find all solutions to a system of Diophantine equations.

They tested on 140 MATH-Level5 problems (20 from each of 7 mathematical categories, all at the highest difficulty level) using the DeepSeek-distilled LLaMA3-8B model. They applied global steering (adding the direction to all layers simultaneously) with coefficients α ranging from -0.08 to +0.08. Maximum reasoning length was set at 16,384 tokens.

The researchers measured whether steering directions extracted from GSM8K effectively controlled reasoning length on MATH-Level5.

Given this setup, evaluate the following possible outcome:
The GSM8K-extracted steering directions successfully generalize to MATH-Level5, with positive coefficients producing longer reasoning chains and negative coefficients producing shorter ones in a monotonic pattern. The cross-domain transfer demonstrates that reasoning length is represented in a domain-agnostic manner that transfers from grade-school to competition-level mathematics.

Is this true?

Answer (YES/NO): YES